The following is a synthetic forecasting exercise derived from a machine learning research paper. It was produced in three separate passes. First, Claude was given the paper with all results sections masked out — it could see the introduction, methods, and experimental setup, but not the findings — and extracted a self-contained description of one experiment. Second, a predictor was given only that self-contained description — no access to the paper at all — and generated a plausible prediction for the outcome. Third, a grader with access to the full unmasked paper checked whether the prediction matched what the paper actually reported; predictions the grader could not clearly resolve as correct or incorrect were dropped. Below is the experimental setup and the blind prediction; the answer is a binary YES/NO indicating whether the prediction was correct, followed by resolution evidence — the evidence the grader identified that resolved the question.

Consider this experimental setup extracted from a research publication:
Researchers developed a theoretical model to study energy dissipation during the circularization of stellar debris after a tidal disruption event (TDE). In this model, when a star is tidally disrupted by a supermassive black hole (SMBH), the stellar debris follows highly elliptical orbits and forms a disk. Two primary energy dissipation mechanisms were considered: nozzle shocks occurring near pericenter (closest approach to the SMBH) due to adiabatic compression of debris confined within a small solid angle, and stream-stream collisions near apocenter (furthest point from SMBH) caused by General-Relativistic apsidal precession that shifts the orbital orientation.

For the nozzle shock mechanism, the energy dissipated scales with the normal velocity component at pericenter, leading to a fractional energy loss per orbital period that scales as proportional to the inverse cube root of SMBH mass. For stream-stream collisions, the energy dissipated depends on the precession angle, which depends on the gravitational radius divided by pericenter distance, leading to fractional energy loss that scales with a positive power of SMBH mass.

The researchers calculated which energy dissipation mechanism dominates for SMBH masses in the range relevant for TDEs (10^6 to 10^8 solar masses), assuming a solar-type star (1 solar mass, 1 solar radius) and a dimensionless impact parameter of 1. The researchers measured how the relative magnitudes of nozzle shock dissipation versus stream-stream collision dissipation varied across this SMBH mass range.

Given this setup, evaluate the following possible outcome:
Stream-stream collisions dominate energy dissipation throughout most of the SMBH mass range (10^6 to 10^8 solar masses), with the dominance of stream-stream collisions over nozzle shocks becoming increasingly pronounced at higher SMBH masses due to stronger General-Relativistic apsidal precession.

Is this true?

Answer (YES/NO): YES